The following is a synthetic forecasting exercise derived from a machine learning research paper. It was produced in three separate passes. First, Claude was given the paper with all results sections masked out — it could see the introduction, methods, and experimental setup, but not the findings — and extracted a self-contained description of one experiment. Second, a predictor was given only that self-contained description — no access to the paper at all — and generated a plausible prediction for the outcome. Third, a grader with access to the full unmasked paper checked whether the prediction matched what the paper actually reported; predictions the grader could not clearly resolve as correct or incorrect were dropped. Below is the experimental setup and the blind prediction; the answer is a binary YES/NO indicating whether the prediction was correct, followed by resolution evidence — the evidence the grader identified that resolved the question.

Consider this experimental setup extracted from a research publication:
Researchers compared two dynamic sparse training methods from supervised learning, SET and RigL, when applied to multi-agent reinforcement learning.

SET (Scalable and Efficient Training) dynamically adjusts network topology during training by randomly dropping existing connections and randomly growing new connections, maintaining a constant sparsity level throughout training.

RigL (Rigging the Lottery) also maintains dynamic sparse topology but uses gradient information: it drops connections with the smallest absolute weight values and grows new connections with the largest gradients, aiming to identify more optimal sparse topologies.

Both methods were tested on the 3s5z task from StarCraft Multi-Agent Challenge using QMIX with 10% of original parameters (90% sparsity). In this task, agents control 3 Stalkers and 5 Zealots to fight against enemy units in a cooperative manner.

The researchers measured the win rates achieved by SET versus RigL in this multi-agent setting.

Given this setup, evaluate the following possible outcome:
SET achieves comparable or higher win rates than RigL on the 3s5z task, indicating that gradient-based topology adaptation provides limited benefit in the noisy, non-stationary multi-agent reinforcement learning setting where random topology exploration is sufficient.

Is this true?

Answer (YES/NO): NO